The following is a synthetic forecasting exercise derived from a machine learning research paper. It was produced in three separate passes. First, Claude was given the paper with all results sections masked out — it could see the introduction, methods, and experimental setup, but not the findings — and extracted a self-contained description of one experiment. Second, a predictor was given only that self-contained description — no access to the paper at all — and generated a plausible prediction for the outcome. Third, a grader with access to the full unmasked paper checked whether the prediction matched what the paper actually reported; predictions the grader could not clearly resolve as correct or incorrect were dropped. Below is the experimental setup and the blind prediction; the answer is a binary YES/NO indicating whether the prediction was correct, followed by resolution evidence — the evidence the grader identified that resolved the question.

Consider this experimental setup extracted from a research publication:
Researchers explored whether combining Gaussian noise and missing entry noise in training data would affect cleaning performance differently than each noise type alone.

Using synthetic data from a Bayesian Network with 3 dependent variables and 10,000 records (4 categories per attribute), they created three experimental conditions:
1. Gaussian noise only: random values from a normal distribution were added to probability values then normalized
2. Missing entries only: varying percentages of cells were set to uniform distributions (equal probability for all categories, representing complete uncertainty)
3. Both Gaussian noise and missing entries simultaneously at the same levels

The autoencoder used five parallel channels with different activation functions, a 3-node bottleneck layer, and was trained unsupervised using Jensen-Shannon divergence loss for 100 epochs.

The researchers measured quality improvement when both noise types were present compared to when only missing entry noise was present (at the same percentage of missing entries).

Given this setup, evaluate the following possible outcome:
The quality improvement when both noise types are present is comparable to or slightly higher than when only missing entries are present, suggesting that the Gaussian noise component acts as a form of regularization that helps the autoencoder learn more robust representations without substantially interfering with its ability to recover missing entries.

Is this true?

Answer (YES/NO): YES